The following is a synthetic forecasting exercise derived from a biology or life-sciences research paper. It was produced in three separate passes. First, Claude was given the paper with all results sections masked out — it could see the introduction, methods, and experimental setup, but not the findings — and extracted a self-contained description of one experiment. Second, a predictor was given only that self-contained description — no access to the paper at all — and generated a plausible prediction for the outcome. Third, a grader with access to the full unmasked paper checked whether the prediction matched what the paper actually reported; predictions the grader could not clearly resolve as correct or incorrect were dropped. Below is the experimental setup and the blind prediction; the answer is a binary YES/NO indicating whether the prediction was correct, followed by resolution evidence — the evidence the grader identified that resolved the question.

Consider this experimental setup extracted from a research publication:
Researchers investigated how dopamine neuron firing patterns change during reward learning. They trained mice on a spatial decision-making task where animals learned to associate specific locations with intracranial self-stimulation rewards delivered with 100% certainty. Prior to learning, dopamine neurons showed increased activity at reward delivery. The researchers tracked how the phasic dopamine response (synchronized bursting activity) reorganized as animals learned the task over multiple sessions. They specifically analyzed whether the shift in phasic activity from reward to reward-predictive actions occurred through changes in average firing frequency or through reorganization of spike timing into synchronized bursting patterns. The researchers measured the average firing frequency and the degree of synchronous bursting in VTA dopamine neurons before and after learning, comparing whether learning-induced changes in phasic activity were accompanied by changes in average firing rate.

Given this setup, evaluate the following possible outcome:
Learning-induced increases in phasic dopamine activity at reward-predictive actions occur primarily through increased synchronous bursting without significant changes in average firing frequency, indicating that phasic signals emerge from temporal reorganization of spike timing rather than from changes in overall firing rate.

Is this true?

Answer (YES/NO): YES